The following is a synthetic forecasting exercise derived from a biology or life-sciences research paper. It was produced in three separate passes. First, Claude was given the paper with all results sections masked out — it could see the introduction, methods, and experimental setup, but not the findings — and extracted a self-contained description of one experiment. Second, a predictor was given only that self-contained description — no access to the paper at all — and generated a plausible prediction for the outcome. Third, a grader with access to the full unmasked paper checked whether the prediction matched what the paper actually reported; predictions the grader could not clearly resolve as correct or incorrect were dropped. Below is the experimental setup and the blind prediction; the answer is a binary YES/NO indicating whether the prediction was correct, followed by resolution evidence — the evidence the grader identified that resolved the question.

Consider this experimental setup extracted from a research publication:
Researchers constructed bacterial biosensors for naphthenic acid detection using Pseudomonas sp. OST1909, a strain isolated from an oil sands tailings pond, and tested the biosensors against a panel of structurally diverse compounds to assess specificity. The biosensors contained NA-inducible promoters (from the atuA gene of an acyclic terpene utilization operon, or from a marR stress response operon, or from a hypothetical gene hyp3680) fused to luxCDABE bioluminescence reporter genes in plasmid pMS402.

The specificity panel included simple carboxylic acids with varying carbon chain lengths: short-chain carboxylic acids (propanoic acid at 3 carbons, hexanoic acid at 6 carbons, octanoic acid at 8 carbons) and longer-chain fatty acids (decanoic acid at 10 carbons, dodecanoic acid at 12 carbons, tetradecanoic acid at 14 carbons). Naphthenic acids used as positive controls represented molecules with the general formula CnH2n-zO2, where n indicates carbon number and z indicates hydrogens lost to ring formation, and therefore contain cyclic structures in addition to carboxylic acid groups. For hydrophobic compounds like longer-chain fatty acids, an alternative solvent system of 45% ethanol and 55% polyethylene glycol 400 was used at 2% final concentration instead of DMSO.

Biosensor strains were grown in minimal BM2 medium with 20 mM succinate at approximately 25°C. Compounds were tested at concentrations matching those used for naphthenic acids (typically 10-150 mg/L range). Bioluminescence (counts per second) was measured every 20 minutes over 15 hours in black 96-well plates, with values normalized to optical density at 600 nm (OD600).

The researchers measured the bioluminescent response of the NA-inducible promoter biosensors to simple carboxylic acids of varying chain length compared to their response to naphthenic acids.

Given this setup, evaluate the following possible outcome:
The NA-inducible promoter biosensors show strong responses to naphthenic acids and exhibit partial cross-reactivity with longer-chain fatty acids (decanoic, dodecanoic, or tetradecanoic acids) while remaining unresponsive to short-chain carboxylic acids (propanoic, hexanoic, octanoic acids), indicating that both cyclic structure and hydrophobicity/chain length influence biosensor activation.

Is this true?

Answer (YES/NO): NO